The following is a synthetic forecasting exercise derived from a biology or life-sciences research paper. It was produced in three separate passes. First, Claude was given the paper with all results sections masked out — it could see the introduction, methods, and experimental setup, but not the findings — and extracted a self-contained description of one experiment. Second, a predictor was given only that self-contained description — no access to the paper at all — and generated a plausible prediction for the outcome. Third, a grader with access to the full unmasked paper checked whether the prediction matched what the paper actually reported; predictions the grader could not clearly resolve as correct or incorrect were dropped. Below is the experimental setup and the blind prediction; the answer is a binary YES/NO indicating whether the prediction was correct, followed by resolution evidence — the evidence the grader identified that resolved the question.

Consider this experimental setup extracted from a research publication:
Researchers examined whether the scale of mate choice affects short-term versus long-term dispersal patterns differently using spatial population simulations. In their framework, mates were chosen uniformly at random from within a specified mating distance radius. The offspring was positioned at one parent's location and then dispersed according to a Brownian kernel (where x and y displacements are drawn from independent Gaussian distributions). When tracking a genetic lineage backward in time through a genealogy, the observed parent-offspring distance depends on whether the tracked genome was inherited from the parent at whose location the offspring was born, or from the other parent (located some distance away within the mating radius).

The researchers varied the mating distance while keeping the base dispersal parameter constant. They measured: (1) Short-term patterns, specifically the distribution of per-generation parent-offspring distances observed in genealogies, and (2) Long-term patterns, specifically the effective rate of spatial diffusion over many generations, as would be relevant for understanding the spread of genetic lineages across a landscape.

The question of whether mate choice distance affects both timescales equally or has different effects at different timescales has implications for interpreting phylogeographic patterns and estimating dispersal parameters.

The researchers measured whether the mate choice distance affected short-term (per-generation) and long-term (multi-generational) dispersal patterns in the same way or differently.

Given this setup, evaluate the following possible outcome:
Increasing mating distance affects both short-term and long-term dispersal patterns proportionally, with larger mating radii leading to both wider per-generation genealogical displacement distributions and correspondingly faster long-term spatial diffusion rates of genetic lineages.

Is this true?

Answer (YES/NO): NO